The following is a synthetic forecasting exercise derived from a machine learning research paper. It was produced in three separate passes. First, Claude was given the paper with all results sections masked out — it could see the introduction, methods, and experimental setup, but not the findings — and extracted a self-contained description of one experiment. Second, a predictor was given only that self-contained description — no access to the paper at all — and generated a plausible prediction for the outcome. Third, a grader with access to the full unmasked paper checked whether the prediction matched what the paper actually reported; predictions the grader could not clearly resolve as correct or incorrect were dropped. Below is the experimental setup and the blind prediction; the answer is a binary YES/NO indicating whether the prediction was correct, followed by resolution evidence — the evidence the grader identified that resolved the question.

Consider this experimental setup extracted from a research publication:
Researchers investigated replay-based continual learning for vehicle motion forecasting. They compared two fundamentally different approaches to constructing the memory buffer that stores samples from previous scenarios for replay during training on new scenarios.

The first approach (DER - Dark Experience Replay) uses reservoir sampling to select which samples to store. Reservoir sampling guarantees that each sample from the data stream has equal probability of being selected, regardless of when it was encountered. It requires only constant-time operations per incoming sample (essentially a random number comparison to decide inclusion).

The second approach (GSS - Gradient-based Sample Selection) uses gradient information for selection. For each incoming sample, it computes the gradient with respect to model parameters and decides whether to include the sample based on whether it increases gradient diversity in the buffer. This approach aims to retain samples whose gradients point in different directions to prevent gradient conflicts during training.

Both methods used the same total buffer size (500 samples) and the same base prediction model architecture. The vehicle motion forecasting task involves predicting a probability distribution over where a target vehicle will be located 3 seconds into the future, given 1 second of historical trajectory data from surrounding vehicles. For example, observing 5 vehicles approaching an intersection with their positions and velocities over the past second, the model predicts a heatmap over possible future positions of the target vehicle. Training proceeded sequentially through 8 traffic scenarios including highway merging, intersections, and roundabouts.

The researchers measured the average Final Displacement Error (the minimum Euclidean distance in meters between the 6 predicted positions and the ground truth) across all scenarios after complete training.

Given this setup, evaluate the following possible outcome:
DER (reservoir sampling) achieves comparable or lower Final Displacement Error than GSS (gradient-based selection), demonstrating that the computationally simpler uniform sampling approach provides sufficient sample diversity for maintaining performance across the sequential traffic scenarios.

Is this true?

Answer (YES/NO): NO